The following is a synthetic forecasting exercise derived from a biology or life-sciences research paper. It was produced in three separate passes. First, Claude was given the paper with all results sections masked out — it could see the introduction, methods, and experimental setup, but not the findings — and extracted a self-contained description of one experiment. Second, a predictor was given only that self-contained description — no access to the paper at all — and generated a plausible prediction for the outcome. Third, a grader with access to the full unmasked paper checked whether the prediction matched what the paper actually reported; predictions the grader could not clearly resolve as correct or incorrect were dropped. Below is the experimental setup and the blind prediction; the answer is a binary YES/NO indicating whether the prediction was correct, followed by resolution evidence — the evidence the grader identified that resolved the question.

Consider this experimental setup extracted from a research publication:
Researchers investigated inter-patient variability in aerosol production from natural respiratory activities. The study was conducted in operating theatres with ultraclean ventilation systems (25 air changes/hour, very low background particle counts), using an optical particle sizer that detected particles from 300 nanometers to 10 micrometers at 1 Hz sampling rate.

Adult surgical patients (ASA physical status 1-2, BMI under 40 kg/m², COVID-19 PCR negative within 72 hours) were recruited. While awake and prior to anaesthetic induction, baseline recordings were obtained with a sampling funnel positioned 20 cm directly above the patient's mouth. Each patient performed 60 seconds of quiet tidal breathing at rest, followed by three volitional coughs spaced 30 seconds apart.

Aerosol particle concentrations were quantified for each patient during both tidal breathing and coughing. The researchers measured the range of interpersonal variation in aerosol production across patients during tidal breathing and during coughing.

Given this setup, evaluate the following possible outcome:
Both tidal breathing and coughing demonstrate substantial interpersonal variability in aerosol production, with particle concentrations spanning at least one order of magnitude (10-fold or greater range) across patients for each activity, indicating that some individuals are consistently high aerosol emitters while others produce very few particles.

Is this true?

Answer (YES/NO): YES